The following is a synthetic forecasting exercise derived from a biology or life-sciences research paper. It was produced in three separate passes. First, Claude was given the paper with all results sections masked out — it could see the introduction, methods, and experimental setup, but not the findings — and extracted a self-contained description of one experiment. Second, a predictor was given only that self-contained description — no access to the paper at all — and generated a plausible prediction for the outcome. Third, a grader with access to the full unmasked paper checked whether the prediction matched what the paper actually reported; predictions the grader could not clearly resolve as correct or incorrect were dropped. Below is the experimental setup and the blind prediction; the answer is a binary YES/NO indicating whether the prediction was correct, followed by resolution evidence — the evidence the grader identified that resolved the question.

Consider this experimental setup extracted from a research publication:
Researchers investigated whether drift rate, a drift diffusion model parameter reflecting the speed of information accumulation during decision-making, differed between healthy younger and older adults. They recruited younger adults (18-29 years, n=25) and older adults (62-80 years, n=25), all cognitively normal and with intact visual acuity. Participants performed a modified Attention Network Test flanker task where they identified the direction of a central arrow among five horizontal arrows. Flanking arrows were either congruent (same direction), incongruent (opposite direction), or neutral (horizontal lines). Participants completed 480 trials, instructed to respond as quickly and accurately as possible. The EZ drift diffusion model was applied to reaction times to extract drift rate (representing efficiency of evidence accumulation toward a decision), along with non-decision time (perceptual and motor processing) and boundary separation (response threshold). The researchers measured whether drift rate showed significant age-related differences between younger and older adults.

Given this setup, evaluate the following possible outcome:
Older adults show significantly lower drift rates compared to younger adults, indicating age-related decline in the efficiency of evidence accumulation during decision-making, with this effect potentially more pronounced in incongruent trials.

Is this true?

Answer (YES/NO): NO